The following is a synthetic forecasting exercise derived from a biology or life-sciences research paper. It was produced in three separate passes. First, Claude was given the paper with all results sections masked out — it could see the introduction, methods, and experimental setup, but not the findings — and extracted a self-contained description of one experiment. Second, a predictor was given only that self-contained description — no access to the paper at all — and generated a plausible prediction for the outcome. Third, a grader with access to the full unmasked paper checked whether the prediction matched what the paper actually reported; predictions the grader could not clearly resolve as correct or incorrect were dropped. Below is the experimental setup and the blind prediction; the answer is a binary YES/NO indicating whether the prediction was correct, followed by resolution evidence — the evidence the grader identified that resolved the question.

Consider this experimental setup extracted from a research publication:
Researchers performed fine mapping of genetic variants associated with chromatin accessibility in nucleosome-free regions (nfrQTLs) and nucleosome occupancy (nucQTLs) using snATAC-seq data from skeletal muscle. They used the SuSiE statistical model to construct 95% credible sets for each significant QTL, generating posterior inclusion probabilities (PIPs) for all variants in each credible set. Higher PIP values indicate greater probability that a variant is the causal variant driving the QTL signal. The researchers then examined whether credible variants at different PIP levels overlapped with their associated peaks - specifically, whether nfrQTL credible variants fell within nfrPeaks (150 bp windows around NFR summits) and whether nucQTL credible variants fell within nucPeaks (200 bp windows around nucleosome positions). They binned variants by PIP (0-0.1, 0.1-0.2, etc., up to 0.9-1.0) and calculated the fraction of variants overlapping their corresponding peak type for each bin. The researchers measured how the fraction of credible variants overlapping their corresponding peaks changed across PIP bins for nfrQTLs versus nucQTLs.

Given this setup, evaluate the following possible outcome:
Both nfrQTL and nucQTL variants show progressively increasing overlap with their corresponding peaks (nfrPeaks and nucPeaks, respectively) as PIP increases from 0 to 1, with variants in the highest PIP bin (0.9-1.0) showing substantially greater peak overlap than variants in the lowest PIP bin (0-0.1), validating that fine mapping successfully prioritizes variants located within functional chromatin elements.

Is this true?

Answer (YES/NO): NO